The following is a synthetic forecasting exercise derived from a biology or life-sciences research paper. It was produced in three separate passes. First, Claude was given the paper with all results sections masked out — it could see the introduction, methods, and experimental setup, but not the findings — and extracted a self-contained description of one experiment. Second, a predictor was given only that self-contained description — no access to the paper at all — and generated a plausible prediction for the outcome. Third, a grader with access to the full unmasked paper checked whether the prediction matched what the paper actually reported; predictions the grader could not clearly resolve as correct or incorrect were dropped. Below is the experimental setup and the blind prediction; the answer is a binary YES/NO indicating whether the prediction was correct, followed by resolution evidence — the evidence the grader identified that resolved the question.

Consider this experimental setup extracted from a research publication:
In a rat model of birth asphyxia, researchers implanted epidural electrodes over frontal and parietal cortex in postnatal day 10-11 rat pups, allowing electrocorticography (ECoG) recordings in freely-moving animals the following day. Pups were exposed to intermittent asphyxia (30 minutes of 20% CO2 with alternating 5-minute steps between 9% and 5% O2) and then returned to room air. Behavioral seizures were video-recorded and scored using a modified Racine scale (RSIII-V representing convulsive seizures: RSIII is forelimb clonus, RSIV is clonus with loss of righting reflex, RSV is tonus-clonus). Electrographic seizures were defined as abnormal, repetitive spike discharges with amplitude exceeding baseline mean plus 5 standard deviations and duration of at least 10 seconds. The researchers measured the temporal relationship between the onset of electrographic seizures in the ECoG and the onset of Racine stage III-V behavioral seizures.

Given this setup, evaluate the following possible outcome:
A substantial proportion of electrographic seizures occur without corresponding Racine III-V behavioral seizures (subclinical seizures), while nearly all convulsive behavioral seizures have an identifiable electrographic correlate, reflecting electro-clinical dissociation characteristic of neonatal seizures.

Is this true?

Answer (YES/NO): NO